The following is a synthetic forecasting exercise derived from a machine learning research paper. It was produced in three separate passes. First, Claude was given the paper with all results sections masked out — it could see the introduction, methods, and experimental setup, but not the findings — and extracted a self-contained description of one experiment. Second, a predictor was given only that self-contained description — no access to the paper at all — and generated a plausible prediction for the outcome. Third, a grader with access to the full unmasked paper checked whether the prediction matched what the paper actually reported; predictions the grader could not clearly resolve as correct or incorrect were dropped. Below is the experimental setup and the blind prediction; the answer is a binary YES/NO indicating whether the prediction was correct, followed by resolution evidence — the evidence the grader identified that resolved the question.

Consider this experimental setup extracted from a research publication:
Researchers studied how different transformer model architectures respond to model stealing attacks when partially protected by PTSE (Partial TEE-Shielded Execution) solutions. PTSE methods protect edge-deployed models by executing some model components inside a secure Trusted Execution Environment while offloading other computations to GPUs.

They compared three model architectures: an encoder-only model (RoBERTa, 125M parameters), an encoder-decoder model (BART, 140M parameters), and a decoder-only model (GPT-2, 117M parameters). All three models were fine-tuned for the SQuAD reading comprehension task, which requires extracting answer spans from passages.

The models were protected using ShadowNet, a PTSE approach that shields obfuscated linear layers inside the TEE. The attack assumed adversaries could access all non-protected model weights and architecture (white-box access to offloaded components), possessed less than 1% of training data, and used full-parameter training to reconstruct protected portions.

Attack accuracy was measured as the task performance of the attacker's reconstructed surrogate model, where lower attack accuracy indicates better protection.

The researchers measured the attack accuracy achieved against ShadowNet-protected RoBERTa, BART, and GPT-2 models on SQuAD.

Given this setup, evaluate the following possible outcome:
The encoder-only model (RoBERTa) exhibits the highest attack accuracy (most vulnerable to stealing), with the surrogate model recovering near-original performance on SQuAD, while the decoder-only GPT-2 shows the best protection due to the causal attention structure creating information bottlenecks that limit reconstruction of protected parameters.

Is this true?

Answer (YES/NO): YES